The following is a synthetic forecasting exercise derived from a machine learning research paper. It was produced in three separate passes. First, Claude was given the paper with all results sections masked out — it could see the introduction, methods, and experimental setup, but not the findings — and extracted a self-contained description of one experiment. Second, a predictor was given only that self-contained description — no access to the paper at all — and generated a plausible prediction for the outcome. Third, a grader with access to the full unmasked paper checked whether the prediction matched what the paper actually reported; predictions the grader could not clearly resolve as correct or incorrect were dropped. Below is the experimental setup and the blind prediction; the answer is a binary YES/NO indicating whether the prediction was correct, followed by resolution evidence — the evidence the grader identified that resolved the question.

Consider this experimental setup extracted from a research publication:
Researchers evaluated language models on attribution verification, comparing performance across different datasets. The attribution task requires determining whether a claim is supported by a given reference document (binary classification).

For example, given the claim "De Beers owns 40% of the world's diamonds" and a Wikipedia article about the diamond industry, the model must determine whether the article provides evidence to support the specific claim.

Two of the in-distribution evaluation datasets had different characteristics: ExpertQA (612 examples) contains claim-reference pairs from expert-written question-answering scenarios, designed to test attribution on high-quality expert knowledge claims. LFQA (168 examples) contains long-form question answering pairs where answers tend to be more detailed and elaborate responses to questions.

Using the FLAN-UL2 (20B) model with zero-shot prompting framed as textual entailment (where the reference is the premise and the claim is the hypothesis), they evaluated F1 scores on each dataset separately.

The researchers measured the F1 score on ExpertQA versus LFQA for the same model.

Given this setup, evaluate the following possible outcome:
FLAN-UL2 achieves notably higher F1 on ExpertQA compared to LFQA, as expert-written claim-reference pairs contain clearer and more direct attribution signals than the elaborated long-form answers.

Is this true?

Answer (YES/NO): NO